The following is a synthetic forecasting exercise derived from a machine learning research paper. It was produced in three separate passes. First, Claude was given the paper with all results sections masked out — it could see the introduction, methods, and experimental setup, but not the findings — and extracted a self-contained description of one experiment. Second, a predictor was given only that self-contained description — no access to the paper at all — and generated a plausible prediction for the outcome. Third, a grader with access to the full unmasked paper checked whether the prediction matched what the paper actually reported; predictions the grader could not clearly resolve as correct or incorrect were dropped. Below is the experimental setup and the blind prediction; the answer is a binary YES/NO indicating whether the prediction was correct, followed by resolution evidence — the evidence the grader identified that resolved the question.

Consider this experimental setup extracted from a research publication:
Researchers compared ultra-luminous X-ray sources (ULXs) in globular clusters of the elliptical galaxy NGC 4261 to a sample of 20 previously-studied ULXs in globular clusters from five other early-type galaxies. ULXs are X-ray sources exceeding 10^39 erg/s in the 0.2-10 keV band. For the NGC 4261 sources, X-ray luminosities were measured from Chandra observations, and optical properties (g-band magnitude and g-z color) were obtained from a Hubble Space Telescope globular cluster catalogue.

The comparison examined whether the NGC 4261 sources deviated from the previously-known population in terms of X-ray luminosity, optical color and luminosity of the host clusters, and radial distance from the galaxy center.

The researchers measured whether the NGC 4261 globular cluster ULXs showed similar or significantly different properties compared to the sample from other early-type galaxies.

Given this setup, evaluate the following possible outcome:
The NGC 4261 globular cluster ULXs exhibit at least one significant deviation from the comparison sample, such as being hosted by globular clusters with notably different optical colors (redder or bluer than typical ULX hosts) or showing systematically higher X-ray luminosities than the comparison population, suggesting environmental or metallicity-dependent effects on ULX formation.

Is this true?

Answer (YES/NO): NO